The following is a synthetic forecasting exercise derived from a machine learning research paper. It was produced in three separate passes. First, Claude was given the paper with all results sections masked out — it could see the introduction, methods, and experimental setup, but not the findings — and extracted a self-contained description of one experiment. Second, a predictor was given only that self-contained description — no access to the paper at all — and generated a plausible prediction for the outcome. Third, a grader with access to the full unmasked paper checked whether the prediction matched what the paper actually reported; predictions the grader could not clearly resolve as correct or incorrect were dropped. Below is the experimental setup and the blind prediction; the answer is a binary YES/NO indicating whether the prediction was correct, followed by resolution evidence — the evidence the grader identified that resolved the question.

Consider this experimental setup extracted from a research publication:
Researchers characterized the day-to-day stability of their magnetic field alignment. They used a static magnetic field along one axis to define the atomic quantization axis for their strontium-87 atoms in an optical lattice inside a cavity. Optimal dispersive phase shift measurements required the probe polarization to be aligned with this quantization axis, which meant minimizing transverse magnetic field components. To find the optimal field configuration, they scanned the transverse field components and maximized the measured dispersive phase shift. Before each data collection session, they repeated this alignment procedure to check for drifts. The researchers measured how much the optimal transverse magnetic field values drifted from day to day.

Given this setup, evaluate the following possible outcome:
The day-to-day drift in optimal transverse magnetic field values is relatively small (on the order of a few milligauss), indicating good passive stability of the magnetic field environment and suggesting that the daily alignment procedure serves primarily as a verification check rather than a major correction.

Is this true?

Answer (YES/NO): YES